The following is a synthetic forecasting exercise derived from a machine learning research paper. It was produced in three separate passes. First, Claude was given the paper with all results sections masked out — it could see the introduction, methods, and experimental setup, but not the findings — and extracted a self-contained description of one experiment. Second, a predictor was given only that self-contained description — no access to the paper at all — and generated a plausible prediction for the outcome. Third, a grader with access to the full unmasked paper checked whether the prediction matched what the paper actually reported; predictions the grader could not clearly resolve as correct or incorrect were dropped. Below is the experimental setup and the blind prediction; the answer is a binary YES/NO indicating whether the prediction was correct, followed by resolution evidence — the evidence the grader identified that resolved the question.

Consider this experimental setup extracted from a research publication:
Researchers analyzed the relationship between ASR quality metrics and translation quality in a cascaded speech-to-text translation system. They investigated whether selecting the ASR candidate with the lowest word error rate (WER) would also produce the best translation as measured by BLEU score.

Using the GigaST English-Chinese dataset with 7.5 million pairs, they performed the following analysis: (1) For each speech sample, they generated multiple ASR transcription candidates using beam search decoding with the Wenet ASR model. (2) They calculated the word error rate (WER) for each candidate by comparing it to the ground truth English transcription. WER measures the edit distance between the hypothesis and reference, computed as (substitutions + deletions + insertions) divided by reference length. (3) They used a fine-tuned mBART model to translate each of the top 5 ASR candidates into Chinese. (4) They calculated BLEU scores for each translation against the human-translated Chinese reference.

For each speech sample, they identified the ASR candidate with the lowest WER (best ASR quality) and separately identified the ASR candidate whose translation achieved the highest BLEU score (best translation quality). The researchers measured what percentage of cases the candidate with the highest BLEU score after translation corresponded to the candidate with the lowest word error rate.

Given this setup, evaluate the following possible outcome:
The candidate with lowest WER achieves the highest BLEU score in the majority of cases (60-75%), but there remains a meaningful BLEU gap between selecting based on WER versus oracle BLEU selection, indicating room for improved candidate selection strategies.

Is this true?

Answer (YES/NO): NO